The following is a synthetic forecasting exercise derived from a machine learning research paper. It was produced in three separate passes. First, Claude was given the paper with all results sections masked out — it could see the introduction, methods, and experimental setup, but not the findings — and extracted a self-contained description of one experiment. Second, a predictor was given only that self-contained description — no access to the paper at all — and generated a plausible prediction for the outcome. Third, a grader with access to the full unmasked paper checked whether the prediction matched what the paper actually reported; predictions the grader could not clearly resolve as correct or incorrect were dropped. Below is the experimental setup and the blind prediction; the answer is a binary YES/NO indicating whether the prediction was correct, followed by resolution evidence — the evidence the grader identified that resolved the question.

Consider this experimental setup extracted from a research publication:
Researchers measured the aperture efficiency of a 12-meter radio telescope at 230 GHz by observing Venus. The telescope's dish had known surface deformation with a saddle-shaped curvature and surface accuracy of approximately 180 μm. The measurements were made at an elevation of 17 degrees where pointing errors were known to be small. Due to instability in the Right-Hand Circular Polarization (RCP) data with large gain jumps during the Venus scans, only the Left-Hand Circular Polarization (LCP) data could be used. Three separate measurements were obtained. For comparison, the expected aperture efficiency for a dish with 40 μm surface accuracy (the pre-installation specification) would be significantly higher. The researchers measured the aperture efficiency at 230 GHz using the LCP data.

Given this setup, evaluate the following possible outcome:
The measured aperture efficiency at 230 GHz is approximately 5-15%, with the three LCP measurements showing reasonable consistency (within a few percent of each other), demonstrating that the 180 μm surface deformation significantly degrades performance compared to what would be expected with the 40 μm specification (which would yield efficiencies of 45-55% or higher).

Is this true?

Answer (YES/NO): NO